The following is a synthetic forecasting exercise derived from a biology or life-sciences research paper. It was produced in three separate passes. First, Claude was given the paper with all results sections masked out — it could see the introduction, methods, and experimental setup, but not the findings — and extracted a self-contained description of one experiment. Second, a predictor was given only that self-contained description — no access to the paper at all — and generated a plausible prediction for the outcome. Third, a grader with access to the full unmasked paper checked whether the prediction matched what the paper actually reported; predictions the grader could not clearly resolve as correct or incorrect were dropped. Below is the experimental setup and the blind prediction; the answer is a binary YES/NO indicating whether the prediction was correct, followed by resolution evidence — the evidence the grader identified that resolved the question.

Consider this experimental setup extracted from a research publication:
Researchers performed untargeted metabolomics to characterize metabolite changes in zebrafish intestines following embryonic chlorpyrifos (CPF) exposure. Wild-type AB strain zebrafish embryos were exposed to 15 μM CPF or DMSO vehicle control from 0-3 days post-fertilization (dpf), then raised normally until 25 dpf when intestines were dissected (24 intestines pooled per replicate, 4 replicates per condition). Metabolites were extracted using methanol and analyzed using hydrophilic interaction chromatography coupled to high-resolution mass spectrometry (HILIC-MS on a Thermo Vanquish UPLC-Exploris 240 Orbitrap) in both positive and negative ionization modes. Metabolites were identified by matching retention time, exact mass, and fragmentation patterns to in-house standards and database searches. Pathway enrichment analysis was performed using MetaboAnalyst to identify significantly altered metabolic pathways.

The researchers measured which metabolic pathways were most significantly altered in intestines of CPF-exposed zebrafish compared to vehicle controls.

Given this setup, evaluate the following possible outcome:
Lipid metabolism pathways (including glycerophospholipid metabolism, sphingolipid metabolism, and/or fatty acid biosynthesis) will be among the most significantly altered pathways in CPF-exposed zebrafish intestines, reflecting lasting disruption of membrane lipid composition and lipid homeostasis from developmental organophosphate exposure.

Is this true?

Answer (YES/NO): NO